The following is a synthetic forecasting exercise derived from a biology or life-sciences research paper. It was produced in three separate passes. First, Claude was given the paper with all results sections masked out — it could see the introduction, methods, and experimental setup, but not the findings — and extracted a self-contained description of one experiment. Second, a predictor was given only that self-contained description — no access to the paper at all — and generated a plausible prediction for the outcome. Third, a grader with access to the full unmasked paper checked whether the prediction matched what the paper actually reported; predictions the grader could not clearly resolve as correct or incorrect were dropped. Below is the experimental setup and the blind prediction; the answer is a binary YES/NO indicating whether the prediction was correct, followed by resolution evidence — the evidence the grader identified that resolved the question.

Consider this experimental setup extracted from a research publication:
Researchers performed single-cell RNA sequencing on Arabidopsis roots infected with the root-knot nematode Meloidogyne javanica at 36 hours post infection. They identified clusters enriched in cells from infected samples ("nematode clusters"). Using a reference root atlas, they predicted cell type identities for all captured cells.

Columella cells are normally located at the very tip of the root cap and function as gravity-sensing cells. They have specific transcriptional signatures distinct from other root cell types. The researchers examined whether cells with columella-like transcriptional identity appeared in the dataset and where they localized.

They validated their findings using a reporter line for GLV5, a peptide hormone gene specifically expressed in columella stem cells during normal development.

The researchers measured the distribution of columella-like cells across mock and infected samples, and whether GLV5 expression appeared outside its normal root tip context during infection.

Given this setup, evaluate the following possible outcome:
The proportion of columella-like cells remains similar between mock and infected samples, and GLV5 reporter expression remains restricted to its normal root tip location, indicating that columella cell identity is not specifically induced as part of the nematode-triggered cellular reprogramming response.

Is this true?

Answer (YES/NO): NO